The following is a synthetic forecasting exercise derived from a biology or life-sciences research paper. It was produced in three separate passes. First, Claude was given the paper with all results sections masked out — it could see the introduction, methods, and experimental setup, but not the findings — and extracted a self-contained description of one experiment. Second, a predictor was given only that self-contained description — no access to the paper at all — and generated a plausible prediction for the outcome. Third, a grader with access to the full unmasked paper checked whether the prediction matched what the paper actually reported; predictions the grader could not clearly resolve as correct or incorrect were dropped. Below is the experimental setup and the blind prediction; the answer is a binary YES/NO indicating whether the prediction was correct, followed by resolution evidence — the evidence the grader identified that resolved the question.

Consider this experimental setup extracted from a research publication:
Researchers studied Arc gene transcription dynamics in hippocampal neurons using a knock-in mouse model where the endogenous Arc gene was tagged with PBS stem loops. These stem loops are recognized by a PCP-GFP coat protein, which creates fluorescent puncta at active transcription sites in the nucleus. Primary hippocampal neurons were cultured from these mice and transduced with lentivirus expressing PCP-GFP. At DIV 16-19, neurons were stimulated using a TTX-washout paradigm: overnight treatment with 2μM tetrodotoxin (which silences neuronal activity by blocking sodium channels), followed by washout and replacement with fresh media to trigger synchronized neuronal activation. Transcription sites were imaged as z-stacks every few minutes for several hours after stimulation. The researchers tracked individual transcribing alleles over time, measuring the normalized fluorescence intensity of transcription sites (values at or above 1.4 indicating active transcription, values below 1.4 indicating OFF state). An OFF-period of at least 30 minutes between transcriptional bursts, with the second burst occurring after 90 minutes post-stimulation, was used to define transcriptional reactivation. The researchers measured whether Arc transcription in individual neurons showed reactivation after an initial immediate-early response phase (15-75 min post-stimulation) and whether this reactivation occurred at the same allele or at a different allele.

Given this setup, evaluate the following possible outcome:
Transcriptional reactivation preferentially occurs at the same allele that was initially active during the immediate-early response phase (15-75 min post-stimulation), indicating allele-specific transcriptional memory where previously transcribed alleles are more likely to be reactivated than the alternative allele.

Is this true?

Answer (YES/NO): YES